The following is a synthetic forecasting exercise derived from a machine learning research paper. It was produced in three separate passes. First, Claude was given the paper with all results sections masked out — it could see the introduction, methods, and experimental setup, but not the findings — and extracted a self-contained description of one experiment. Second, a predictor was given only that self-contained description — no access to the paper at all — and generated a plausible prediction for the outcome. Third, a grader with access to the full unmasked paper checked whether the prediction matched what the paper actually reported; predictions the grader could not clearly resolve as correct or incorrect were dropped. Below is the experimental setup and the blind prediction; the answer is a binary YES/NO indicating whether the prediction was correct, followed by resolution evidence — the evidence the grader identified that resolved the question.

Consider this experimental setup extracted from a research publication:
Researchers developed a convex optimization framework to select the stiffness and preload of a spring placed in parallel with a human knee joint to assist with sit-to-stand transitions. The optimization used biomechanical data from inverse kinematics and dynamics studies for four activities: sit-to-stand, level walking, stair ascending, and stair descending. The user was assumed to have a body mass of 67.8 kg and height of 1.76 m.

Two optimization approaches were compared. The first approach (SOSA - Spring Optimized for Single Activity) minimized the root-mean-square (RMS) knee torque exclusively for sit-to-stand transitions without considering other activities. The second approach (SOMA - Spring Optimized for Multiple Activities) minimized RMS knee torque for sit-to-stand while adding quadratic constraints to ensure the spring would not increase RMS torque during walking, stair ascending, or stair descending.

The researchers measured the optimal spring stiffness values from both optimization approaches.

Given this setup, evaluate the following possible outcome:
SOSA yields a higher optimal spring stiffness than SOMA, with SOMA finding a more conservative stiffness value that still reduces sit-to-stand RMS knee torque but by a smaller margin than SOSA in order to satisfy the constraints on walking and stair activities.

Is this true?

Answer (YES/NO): NO